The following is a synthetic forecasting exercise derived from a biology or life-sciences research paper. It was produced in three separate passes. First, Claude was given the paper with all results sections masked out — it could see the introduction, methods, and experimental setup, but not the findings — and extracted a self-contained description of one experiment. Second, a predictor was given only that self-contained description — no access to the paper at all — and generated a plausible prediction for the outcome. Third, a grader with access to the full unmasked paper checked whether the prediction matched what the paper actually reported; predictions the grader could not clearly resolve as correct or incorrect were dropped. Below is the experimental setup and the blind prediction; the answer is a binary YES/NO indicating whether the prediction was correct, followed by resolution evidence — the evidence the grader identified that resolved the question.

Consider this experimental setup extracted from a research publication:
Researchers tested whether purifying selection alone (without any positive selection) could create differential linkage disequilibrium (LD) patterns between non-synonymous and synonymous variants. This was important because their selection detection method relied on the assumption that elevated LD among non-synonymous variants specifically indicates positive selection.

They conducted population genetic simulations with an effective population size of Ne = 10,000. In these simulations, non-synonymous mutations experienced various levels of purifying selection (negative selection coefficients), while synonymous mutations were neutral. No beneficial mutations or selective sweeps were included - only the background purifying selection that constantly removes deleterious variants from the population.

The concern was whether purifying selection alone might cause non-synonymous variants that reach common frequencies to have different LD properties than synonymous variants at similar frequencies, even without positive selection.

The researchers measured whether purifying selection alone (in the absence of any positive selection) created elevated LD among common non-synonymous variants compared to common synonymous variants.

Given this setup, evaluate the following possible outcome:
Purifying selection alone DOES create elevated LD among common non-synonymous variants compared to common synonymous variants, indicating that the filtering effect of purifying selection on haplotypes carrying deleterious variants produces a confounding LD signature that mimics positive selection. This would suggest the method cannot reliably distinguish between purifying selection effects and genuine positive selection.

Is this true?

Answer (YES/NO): NO